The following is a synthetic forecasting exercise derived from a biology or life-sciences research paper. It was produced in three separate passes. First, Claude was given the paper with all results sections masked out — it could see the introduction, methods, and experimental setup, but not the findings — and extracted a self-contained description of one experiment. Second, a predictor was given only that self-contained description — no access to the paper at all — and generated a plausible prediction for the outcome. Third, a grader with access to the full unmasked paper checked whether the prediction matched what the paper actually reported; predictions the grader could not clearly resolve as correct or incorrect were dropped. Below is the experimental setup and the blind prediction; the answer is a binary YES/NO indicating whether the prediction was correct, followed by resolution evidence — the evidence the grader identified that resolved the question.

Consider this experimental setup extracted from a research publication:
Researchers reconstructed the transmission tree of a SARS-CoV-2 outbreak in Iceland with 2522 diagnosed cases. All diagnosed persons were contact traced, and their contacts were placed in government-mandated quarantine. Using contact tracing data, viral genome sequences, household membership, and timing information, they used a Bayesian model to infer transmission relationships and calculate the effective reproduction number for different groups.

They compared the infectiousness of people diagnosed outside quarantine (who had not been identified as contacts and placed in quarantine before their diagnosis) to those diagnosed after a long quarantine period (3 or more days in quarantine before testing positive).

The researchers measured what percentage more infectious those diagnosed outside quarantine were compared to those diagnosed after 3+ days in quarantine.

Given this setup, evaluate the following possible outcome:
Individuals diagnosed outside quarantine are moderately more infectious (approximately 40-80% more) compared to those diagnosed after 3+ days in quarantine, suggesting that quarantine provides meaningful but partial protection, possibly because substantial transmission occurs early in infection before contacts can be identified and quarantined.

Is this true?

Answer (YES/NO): NO